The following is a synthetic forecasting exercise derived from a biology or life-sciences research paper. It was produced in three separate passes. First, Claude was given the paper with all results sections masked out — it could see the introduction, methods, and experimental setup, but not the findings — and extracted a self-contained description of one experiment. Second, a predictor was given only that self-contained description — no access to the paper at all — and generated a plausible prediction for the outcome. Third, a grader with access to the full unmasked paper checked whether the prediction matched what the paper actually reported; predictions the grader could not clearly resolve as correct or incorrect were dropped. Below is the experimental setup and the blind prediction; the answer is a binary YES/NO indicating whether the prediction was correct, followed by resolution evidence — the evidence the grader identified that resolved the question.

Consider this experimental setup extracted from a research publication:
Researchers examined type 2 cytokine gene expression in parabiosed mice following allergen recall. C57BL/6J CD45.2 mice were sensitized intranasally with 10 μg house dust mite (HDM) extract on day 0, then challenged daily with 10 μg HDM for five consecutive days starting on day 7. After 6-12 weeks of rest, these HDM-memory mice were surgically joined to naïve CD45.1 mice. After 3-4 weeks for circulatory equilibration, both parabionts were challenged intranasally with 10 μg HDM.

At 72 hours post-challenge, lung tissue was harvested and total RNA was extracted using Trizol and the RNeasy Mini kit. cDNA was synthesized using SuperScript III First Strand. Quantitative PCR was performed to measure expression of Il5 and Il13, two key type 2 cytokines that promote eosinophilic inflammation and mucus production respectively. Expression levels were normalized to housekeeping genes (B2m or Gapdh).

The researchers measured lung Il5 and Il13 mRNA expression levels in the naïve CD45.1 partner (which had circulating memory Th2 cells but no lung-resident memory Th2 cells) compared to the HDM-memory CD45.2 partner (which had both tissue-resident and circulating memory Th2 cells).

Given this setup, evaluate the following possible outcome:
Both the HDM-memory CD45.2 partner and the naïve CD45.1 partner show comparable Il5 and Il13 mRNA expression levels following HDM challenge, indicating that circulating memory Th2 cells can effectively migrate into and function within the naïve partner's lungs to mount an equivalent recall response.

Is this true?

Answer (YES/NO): NO